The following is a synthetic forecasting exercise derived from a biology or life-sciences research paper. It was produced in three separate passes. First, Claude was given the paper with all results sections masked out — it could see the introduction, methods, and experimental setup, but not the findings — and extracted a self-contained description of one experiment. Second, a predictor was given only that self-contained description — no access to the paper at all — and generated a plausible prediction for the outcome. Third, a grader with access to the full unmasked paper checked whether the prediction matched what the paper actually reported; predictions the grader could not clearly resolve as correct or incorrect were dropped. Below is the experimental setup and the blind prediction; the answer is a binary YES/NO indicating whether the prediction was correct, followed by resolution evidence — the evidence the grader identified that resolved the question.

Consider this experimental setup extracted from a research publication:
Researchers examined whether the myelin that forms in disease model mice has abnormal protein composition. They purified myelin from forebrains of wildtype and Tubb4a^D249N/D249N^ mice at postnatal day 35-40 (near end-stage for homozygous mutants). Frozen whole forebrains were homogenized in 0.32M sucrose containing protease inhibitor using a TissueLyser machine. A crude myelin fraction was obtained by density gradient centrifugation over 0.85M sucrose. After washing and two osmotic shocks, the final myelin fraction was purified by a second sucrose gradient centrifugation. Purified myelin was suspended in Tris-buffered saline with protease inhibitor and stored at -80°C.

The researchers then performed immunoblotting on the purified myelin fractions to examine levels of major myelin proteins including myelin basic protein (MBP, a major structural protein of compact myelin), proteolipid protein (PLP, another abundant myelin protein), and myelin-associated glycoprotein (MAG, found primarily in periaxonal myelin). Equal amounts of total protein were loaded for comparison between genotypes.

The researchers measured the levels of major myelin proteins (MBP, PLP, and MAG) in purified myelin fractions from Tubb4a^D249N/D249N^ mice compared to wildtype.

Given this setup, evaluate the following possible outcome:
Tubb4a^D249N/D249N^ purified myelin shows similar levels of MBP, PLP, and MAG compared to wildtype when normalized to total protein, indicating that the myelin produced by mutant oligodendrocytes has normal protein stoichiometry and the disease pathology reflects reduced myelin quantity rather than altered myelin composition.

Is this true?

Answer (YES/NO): NO